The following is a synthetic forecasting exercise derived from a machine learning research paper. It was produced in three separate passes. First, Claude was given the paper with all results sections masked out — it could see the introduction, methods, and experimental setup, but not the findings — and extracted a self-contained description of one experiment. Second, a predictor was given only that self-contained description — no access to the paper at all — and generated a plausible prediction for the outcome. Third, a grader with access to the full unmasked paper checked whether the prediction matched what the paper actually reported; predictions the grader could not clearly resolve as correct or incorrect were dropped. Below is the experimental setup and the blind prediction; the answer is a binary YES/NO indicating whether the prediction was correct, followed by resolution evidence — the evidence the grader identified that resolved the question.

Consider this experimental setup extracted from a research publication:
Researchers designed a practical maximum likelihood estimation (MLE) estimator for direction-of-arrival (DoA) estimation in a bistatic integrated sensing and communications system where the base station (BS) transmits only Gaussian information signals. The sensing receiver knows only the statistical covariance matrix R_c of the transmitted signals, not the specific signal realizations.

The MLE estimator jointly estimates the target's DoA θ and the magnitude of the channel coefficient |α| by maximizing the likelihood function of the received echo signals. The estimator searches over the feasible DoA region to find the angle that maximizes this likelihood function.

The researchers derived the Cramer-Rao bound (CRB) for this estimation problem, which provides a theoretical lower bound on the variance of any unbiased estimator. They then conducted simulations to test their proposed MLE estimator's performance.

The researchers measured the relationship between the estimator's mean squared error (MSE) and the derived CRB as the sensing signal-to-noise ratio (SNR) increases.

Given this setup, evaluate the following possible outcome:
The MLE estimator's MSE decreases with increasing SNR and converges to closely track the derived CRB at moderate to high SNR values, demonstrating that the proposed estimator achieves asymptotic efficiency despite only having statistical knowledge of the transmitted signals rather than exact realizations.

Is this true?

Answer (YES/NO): YES